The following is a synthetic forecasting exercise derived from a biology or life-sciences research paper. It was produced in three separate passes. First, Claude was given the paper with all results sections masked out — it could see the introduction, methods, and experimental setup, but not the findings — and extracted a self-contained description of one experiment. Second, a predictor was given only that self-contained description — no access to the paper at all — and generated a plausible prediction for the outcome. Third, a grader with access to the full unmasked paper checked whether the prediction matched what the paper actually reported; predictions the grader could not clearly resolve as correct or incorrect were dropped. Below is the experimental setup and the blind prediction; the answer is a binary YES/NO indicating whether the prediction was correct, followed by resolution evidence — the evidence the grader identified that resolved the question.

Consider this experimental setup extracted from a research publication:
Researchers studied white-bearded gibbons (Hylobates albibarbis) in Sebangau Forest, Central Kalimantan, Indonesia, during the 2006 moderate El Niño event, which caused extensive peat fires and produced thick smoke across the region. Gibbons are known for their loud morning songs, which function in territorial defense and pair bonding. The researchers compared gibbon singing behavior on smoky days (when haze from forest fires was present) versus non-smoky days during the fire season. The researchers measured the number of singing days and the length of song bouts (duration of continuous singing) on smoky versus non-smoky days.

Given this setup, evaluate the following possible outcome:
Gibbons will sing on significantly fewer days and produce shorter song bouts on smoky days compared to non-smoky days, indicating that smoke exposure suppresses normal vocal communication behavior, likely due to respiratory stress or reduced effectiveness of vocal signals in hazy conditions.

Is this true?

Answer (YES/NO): YES